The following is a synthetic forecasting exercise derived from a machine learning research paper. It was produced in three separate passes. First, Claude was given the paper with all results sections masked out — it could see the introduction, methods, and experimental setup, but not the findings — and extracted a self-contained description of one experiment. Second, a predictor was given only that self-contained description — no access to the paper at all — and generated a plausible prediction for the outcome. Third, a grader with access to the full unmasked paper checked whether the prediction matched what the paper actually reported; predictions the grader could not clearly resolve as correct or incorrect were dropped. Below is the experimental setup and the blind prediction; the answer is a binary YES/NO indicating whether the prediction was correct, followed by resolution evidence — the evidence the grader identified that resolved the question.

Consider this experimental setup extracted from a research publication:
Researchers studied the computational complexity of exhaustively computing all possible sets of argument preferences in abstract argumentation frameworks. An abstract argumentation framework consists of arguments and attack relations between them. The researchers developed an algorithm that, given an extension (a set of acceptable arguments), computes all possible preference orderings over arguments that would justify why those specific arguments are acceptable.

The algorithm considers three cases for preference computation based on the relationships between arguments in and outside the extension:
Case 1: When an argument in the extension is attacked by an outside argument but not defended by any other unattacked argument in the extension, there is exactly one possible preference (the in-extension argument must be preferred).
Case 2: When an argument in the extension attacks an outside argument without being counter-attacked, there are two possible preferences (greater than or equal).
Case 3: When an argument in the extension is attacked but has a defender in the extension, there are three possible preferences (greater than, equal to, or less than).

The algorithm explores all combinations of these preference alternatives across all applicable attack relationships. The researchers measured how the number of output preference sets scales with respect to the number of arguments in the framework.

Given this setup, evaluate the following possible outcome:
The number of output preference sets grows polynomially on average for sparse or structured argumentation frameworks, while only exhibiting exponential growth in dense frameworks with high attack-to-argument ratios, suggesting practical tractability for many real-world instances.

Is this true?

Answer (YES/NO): NO